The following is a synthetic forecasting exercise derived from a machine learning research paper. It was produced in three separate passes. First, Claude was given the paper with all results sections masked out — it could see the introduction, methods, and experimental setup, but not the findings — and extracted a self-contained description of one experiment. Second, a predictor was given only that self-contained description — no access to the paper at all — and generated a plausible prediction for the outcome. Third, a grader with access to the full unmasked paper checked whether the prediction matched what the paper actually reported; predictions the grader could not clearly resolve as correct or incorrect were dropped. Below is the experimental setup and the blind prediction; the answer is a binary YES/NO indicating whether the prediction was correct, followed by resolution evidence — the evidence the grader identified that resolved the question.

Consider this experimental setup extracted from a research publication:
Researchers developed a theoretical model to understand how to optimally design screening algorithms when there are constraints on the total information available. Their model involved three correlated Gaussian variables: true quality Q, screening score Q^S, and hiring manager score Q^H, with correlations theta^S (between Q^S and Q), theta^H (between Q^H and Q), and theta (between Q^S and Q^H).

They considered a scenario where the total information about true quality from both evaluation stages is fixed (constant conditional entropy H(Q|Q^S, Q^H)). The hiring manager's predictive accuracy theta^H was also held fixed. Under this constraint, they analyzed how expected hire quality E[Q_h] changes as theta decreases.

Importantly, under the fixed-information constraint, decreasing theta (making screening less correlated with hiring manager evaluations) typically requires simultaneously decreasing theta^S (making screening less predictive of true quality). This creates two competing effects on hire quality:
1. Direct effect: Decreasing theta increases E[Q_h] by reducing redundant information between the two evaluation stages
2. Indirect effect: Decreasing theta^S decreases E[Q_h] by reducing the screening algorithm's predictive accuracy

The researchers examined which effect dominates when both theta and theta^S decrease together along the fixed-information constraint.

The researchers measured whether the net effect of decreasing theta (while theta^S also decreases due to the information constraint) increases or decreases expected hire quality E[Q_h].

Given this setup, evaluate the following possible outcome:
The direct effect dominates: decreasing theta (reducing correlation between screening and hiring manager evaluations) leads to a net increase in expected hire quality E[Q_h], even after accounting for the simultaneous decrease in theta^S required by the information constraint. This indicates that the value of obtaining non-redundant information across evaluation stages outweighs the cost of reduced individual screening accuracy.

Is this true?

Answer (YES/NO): YES